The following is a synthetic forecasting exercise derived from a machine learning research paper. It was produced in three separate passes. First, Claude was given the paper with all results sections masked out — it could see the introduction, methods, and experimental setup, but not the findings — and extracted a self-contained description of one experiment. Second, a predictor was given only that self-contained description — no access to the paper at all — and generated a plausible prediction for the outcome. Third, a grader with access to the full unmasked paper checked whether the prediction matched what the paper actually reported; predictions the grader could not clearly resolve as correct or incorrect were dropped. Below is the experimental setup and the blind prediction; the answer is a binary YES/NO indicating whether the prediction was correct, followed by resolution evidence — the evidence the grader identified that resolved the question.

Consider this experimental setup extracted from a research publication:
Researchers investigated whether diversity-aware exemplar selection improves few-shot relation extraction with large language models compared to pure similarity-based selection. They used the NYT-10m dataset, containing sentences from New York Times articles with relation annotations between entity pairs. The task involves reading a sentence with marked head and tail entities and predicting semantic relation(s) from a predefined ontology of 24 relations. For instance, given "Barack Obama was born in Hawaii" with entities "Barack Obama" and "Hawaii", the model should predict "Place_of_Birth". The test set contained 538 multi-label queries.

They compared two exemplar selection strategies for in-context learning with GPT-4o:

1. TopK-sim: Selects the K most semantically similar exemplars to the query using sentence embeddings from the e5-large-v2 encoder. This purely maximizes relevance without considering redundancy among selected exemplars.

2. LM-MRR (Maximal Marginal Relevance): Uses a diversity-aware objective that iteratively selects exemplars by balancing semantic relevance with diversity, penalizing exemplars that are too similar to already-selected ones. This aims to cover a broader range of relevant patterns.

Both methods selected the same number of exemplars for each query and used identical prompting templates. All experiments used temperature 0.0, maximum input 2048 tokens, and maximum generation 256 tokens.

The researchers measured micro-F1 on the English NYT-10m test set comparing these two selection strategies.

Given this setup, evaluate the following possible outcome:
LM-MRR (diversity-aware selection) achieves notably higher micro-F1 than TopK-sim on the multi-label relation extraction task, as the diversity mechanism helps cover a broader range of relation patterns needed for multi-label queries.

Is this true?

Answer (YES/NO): NO